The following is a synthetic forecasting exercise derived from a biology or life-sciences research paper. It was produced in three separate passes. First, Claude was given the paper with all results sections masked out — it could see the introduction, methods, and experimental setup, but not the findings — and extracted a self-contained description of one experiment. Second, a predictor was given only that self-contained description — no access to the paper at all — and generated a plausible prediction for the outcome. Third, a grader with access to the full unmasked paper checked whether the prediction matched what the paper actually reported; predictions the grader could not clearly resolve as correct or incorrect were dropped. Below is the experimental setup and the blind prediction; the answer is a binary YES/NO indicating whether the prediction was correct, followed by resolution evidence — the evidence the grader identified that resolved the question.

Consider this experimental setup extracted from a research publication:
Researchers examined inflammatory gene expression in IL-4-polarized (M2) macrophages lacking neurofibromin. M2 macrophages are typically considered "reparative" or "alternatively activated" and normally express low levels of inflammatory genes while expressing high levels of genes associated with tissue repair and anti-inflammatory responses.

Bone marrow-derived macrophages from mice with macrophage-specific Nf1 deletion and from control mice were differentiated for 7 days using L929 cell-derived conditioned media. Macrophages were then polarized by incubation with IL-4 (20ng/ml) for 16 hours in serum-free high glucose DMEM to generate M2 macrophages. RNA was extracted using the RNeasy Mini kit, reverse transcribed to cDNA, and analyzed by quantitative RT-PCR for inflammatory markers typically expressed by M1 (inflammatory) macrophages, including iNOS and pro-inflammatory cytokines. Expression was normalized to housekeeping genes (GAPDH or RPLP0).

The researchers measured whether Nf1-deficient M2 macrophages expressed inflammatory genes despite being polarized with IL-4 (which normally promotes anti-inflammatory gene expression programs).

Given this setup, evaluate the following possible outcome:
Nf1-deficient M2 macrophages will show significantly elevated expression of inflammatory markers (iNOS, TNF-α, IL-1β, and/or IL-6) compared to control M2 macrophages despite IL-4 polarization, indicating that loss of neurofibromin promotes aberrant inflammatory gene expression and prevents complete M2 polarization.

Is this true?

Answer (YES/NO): YES